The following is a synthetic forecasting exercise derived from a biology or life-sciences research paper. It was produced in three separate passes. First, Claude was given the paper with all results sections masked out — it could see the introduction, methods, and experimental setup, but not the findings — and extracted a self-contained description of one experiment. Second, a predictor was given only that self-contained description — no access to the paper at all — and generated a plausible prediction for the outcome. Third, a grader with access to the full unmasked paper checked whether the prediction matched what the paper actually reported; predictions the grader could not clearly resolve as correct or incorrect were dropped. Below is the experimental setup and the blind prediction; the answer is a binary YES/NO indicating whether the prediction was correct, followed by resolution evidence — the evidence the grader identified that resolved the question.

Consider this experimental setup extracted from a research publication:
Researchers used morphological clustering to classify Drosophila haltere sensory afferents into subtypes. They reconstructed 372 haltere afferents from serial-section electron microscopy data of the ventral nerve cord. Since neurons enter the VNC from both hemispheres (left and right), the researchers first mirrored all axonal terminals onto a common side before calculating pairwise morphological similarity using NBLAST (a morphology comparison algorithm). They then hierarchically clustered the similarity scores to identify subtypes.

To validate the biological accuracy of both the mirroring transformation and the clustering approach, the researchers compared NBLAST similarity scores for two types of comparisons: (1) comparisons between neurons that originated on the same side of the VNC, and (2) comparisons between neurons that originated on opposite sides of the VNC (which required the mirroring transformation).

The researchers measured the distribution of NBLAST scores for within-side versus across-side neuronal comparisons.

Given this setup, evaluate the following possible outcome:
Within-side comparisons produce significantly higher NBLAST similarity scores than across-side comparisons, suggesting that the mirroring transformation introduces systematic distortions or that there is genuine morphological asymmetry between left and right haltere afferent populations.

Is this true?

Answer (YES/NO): NO